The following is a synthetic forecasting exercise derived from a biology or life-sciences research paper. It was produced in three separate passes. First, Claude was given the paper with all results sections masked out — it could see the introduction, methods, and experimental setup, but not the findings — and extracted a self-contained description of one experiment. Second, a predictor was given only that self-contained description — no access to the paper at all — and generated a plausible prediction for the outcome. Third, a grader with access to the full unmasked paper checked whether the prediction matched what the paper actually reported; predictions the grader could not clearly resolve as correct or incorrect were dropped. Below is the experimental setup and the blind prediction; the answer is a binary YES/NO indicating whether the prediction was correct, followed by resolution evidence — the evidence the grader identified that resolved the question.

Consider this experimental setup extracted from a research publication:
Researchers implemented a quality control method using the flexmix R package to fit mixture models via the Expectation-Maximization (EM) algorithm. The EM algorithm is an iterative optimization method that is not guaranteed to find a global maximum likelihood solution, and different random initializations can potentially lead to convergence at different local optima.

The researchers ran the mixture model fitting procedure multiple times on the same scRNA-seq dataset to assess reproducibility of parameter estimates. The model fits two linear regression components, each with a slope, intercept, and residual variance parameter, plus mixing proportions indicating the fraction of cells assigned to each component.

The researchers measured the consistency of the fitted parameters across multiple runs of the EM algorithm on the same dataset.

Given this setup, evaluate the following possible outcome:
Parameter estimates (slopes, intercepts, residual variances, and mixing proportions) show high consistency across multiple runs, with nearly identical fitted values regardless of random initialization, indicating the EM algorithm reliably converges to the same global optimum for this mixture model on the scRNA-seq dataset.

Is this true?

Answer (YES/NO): YES